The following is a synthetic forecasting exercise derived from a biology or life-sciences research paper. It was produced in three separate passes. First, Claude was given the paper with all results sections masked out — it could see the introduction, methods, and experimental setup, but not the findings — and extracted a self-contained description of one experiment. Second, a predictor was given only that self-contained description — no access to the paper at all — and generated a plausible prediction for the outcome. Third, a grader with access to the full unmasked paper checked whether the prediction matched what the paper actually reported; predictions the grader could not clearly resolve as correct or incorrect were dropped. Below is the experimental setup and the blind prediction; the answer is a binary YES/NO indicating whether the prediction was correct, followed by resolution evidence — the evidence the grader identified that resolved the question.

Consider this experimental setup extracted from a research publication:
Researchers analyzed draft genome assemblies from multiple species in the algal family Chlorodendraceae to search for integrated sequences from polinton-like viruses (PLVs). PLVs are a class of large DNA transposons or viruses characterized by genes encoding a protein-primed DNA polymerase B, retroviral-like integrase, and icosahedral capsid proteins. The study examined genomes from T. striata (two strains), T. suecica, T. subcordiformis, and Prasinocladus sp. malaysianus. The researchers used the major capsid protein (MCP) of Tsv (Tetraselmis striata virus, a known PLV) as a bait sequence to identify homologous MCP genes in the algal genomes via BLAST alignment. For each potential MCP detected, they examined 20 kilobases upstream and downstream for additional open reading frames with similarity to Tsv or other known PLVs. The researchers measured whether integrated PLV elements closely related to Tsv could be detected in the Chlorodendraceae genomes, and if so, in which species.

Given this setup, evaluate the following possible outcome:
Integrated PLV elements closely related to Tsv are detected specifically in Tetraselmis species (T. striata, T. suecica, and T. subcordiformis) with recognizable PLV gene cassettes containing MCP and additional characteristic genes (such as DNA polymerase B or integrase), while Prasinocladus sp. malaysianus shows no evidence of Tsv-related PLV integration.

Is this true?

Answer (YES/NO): NO